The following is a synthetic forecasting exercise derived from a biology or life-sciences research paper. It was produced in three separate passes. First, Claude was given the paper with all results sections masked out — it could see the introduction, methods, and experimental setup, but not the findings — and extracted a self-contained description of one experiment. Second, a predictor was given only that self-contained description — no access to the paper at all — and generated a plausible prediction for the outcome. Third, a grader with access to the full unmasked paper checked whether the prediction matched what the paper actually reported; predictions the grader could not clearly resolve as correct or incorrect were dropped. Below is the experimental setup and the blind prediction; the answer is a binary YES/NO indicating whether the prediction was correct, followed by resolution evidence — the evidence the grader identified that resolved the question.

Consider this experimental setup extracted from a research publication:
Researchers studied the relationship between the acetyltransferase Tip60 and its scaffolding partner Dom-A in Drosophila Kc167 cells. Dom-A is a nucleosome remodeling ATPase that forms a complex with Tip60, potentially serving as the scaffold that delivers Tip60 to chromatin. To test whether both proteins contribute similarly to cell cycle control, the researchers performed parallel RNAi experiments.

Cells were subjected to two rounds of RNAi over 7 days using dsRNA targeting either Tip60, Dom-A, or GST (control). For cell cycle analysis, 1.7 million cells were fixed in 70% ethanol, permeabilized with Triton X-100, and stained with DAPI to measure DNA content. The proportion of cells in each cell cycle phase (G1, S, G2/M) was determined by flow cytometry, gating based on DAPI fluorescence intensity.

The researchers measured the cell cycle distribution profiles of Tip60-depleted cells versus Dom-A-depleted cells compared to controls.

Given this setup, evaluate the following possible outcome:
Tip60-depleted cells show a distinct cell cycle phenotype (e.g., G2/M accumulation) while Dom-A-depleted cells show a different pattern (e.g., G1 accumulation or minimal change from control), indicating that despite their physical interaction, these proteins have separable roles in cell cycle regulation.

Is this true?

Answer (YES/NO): NO